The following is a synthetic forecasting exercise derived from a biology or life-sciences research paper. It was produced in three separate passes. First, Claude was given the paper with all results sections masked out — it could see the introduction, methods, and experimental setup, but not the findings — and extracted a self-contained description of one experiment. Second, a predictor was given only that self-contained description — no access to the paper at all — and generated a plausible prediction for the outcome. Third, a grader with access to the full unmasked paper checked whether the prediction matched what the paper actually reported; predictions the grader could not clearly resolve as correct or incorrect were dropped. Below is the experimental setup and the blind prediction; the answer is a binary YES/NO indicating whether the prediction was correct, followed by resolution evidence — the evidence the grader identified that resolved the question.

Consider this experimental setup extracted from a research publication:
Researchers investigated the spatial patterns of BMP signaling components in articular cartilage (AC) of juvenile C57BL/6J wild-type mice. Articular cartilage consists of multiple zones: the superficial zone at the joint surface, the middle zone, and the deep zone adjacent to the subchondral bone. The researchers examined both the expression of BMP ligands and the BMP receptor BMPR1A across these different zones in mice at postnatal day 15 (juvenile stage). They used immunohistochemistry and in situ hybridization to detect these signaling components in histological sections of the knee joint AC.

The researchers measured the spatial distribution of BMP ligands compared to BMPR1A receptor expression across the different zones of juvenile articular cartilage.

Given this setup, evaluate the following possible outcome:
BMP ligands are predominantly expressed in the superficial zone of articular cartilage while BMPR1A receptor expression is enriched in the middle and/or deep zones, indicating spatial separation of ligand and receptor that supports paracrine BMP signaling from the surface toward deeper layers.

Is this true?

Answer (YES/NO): NO